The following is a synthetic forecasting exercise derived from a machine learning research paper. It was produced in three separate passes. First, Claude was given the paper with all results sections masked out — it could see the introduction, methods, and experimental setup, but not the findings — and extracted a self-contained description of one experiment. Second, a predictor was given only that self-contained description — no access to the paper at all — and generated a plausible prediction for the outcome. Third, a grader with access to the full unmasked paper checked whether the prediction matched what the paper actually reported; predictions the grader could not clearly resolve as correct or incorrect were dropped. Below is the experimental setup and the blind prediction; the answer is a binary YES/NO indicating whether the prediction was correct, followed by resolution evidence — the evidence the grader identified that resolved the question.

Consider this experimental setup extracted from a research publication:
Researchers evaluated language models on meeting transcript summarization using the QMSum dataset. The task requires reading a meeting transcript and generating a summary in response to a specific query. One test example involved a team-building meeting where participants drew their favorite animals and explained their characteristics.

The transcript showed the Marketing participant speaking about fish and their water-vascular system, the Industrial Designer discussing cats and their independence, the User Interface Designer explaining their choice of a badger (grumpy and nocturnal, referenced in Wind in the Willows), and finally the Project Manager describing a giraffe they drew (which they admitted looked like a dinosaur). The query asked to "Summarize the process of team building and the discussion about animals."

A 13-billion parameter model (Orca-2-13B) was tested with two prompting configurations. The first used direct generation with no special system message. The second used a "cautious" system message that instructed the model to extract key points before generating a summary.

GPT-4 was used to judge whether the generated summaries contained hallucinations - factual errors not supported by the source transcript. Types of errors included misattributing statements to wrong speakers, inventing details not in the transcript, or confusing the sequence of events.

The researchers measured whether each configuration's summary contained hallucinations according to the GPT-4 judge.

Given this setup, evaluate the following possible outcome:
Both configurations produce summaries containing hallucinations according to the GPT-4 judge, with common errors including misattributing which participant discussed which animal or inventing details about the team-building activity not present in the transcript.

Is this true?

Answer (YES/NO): NO